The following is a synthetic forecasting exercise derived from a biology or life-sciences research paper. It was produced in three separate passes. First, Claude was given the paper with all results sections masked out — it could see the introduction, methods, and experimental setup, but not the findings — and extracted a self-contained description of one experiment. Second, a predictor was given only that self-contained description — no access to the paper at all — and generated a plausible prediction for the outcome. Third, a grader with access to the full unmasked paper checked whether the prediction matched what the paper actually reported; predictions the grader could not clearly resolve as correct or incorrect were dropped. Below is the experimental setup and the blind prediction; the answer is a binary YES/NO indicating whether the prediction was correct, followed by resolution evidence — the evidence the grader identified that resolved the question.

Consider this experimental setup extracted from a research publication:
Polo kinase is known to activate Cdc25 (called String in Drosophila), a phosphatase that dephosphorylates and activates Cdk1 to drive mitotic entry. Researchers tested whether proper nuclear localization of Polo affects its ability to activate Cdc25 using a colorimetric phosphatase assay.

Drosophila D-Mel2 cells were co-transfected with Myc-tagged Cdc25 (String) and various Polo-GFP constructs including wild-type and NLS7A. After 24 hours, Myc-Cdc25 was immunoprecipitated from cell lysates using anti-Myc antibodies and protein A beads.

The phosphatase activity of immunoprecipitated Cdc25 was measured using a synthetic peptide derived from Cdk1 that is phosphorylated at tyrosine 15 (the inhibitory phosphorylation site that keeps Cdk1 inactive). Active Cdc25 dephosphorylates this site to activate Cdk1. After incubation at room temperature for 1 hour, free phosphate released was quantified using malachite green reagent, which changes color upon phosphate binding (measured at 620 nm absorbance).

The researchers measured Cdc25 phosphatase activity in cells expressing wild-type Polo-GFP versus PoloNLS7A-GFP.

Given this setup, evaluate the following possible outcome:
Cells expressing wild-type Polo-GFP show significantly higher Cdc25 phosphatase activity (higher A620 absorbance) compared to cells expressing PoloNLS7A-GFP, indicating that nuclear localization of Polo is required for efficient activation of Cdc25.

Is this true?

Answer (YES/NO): YES